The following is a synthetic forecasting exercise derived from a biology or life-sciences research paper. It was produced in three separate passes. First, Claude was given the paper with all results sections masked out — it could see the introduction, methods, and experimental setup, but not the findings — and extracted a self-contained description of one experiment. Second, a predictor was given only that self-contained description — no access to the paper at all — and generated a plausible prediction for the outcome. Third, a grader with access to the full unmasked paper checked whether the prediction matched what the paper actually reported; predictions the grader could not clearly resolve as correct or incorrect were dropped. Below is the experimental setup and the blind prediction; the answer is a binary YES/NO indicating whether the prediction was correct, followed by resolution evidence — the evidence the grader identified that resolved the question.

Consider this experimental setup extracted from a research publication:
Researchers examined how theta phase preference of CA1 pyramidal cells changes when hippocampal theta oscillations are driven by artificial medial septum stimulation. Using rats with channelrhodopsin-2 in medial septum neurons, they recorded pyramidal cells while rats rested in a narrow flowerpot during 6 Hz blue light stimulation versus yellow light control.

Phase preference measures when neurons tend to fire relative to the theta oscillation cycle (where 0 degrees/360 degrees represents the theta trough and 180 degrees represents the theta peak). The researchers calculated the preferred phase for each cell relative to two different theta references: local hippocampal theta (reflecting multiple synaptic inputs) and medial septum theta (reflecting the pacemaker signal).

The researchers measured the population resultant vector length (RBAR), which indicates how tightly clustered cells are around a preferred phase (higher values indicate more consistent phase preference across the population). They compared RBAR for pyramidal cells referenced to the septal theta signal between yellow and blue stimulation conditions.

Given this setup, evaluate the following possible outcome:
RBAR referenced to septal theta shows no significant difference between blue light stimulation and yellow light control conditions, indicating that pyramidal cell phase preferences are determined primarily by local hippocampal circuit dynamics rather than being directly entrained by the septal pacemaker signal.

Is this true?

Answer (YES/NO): NO